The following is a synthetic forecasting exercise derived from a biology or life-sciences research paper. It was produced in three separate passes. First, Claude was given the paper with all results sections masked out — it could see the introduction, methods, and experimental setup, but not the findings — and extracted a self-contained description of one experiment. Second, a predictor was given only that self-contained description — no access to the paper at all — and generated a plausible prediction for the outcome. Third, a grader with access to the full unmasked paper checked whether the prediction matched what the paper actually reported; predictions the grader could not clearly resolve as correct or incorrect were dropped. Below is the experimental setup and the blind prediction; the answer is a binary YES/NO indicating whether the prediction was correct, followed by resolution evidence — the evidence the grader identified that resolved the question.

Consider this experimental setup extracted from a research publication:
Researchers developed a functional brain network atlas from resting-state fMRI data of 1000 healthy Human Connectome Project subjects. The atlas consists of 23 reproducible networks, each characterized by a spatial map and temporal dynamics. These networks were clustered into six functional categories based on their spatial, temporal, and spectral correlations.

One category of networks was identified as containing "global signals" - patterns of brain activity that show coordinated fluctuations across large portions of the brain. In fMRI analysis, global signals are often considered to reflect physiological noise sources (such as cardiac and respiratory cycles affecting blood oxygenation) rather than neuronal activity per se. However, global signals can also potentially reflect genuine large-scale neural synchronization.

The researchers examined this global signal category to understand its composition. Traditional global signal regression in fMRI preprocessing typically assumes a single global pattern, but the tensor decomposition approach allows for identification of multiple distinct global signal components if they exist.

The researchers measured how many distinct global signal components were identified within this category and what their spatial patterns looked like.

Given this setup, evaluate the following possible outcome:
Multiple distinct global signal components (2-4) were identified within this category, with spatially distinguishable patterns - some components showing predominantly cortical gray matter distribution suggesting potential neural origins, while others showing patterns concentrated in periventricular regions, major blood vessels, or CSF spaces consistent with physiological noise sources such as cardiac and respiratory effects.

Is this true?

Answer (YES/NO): NO